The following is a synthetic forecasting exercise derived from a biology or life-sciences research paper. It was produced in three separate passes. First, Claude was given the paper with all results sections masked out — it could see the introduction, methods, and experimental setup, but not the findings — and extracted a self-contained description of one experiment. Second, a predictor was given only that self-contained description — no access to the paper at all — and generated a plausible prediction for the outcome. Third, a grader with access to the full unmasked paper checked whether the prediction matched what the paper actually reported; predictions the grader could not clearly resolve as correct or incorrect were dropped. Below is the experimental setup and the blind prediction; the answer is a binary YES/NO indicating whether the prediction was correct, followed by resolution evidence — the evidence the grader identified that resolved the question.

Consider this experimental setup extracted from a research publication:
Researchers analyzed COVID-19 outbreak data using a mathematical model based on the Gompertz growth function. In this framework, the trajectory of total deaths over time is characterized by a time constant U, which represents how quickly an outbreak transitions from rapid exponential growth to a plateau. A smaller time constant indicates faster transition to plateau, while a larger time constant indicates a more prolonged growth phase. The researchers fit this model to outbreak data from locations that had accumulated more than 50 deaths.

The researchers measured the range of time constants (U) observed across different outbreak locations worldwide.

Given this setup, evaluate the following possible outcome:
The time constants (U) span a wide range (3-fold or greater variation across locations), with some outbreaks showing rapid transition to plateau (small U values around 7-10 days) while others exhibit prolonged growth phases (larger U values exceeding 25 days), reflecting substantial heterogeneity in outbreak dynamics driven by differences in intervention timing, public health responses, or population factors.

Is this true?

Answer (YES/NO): NO